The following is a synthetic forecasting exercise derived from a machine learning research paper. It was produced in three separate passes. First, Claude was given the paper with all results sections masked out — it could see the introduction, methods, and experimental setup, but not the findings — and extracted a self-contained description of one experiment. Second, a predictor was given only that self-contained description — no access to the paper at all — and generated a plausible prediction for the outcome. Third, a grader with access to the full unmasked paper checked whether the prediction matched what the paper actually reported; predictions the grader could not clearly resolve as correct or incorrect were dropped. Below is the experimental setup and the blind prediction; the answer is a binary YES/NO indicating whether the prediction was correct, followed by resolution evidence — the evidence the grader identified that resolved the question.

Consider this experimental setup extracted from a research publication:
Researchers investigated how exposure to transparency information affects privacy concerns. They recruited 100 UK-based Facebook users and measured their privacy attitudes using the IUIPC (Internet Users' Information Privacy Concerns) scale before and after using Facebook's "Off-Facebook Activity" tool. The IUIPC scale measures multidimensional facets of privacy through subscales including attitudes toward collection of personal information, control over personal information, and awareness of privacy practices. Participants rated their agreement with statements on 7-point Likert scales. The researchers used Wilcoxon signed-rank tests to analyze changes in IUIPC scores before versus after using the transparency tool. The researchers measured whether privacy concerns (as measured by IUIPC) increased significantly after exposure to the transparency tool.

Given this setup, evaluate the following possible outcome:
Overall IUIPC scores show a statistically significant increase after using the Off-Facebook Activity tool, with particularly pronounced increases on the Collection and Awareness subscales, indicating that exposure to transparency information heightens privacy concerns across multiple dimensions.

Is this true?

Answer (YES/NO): NO